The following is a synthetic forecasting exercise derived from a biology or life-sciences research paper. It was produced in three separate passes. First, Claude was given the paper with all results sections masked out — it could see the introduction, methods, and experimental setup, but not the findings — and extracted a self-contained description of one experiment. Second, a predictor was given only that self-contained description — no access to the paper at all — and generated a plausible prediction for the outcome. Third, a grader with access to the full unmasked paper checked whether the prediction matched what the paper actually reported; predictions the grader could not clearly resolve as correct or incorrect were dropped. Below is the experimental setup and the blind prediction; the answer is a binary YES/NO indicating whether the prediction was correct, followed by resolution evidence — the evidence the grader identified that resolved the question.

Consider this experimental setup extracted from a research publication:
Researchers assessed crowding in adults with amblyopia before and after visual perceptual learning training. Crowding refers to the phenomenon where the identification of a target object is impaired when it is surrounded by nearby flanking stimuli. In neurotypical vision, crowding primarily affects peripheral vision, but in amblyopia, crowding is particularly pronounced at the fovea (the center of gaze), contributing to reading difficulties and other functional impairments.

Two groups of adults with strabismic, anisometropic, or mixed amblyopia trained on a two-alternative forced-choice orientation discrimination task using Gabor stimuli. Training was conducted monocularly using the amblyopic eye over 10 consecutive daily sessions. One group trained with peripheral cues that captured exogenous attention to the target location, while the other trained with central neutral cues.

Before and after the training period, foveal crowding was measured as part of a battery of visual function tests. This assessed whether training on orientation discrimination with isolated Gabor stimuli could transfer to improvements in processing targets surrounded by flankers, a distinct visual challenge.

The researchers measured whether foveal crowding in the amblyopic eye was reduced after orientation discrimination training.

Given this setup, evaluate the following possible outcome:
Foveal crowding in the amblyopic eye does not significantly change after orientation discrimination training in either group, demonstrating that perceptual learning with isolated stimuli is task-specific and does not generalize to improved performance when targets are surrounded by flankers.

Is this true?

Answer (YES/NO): YES